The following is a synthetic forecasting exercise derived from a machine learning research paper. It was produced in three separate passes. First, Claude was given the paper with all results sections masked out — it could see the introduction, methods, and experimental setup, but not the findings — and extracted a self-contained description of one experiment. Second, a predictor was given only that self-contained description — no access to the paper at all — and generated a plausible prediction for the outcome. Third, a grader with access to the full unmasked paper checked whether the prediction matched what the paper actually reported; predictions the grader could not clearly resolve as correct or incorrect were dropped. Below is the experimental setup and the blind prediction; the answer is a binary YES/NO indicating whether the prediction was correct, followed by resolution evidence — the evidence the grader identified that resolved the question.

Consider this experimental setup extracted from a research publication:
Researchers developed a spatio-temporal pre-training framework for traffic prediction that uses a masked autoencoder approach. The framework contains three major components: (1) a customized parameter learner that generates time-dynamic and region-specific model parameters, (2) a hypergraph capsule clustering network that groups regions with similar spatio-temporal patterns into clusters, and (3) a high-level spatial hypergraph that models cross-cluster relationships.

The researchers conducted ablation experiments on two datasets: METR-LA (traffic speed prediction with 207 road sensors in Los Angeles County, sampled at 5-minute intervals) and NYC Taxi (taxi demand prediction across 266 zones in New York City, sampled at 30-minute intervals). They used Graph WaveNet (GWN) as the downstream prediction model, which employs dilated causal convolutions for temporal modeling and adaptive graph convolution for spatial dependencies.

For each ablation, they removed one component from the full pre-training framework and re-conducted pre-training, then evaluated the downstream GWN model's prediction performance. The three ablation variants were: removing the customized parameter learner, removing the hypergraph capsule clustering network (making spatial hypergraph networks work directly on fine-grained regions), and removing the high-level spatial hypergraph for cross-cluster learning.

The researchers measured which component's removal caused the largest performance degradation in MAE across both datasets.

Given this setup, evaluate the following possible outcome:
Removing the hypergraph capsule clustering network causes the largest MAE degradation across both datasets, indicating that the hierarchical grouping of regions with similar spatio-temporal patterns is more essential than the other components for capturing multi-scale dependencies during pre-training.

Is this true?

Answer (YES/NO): YES